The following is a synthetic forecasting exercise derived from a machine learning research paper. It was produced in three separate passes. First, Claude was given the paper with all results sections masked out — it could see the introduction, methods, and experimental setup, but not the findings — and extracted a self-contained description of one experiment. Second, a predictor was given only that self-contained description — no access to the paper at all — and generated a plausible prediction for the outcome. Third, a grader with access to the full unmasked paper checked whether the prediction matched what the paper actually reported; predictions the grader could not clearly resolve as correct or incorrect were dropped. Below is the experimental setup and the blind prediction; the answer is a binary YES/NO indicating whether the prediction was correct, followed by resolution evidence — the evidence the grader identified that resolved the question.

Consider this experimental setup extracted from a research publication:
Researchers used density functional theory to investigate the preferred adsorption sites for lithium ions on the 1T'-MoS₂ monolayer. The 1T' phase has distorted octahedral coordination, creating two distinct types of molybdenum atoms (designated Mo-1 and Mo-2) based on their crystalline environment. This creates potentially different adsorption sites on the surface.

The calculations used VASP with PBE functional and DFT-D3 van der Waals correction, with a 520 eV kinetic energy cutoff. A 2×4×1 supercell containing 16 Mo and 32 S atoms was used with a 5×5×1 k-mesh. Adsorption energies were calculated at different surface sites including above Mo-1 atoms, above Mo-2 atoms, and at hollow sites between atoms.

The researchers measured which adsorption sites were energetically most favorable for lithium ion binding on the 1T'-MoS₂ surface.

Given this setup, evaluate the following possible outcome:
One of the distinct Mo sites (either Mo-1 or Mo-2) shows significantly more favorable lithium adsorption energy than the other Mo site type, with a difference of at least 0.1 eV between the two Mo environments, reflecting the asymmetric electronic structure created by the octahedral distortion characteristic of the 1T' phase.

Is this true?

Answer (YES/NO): YES